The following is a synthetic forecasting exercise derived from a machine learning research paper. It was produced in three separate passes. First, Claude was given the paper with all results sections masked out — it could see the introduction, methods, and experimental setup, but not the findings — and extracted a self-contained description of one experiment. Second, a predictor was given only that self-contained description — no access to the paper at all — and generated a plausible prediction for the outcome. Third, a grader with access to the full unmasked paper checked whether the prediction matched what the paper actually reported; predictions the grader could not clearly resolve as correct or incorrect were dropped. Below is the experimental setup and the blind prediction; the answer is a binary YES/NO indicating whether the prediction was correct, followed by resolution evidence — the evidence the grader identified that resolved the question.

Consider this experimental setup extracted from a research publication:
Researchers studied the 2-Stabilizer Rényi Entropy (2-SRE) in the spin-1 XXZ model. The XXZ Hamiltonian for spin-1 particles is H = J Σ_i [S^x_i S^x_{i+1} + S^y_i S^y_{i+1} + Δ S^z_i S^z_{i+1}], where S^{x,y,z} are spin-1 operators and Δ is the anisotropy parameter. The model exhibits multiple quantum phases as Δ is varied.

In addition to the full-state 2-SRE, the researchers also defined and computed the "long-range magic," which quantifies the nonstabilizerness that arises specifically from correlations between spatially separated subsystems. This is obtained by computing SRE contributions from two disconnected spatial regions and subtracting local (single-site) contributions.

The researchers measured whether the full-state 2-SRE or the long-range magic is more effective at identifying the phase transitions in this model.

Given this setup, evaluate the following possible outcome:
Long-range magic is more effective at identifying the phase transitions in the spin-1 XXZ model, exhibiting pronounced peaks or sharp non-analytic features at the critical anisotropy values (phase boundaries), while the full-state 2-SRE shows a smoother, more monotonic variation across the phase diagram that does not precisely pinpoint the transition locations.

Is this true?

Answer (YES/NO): YES